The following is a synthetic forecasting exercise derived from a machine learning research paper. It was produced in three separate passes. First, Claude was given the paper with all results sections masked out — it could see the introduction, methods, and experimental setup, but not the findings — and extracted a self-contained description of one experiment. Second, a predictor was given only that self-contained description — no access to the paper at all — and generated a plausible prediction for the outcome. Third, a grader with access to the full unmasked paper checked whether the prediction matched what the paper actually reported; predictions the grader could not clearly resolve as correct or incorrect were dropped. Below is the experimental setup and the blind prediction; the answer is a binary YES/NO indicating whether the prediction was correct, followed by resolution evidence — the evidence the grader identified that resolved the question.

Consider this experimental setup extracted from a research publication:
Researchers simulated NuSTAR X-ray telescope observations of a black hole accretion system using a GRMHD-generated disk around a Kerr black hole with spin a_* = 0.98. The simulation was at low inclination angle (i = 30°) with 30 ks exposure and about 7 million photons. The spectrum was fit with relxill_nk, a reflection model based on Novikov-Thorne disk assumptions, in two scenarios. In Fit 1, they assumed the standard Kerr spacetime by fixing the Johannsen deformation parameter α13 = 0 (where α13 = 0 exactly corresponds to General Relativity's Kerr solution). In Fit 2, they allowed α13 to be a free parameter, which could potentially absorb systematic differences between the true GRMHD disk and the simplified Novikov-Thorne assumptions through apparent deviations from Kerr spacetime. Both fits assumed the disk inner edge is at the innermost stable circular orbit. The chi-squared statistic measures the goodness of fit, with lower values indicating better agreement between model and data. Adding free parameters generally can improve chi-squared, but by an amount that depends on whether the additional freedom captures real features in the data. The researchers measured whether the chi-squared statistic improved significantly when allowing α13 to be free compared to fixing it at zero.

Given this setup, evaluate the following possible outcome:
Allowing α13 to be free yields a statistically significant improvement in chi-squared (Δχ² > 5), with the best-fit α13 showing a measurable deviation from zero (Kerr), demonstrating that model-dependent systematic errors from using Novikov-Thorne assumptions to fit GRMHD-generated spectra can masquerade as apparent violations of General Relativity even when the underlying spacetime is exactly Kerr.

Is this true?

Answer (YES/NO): NO